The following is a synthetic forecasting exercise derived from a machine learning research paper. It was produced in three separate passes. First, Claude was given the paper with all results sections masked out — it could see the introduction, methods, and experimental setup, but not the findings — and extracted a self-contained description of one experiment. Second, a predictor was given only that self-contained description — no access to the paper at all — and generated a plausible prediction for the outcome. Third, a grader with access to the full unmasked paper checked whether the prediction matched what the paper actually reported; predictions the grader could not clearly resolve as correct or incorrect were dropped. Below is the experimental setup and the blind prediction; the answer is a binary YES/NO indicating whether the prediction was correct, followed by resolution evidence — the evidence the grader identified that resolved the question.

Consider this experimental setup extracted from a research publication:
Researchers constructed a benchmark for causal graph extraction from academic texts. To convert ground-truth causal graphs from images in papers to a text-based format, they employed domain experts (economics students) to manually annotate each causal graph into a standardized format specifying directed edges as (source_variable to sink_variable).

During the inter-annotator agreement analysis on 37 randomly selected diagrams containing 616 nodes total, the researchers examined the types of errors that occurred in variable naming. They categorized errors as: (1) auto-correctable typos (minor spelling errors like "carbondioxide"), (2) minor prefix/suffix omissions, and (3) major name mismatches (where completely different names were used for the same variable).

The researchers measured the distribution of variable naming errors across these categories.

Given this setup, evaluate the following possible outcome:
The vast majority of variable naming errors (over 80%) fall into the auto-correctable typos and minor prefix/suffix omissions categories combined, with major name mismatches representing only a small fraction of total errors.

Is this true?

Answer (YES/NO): YES